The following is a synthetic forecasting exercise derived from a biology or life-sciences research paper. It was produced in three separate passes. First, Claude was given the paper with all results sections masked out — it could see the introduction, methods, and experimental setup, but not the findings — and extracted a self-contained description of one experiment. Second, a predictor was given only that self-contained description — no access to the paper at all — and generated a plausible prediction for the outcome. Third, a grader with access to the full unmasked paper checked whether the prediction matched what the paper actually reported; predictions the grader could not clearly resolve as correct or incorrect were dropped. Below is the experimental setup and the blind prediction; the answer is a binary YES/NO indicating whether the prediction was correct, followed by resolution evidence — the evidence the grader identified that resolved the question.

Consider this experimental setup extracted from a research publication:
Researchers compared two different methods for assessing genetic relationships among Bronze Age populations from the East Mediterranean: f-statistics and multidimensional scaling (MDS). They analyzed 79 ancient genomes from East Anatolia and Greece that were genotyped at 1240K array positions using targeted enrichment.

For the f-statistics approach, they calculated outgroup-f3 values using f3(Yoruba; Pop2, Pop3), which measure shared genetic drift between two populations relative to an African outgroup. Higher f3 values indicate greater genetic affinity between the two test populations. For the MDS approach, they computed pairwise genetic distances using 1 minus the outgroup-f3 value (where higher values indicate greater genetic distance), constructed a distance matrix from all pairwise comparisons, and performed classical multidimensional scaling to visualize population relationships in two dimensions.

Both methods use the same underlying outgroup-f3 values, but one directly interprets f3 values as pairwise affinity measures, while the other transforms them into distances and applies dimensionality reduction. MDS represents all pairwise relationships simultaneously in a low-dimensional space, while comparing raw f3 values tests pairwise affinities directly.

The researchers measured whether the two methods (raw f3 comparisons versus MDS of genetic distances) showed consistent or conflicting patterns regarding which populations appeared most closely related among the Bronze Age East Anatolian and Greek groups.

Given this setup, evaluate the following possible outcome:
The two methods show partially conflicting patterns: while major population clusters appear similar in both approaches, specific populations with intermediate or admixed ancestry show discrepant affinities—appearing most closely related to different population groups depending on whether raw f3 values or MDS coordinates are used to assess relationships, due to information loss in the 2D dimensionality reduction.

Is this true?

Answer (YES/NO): NO